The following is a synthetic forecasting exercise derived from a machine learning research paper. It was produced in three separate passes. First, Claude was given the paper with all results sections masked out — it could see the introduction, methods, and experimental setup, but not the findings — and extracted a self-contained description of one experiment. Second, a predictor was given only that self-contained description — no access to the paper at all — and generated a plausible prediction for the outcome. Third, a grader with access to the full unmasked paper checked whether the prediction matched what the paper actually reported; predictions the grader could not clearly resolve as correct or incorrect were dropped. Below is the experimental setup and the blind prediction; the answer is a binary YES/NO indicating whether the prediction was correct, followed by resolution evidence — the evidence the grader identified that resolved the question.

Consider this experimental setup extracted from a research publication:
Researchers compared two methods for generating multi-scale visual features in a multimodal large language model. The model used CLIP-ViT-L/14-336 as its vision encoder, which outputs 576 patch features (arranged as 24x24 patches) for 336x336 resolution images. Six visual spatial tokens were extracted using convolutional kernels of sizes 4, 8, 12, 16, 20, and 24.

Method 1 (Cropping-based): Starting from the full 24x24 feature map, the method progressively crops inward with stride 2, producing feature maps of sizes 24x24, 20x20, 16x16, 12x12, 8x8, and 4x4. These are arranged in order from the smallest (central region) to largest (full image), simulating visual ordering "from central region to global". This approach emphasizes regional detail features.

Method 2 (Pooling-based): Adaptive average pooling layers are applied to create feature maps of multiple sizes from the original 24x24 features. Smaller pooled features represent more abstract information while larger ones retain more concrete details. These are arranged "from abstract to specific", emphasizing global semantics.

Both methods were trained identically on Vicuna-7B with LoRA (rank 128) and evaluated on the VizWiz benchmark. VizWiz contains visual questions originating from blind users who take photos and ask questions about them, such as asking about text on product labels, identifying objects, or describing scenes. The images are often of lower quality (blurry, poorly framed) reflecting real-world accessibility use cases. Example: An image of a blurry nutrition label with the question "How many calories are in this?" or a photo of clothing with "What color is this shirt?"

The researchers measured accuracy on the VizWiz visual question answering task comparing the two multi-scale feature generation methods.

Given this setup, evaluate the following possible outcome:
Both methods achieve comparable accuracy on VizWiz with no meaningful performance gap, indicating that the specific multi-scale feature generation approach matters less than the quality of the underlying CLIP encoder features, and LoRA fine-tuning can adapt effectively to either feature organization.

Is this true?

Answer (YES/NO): NO